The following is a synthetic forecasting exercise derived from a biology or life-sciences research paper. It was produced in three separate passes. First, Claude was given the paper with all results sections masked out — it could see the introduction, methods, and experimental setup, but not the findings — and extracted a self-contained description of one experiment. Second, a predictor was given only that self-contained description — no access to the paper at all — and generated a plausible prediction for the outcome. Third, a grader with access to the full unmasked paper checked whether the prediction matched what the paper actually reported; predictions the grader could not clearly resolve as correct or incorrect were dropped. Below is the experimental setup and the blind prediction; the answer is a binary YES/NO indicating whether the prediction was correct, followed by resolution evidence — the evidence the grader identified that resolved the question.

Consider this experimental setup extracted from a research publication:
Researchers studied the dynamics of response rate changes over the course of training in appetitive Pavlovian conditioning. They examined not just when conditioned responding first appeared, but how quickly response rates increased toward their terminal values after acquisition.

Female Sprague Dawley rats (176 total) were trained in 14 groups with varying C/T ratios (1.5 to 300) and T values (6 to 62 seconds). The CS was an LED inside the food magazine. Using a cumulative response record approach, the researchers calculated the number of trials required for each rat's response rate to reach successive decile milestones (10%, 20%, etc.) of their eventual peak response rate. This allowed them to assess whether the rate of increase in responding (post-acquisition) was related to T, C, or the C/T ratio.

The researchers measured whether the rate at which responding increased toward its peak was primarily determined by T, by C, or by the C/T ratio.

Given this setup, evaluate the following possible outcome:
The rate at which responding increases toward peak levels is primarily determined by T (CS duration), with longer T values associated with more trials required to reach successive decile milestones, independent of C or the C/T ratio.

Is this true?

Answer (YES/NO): YES